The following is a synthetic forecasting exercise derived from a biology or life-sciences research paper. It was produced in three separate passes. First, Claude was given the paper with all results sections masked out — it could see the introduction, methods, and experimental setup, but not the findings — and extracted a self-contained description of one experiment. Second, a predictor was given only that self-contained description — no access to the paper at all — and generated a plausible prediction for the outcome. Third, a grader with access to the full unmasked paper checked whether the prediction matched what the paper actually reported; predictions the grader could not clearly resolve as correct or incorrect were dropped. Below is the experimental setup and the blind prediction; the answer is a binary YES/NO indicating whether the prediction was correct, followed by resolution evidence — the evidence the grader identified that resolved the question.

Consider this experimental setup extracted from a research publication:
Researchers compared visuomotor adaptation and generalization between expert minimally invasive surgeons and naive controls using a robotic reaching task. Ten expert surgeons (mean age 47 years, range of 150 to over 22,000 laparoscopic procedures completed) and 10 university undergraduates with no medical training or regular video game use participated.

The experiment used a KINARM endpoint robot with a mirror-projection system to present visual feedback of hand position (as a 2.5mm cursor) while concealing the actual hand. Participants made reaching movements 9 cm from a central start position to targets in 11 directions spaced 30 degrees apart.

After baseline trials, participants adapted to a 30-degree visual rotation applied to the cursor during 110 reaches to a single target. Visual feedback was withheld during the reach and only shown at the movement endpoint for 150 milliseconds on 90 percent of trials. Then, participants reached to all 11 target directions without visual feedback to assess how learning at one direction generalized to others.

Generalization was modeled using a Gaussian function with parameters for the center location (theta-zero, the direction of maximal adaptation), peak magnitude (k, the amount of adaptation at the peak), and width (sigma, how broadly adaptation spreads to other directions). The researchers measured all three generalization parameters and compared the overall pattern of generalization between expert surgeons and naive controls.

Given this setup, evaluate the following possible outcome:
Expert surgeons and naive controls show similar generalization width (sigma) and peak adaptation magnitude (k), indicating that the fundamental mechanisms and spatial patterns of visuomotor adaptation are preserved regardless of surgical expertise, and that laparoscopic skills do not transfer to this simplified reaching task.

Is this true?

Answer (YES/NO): NO